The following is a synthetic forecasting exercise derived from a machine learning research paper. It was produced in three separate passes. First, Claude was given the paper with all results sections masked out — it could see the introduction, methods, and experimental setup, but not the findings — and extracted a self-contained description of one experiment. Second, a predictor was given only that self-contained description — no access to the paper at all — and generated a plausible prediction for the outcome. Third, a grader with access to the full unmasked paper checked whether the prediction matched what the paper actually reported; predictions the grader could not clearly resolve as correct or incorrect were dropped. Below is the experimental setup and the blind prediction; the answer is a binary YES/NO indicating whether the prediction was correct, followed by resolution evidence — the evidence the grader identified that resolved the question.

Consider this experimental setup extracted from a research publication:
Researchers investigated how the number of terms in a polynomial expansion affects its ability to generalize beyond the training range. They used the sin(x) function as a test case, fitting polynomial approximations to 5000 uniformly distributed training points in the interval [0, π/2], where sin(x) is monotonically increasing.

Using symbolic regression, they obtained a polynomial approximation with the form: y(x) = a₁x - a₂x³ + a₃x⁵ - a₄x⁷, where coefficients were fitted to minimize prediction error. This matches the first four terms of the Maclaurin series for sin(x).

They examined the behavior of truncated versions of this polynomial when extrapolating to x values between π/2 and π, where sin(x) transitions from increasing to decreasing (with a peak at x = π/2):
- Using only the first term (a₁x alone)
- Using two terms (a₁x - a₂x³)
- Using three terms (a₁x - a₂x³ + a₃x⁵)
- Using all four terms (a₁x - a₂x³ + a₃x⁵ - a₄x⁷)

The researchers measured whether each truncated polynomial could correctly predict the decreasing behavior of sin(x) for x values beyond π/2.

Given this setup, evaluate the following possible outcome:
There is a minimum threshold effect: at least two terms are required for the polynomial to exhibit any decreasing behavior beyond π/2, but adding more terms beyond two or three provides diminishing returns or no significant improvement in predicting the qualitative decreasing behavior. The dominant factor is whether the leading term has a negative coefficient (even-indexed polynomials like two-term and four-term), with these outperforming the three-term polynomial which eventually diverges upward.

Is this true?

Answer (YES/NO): NO